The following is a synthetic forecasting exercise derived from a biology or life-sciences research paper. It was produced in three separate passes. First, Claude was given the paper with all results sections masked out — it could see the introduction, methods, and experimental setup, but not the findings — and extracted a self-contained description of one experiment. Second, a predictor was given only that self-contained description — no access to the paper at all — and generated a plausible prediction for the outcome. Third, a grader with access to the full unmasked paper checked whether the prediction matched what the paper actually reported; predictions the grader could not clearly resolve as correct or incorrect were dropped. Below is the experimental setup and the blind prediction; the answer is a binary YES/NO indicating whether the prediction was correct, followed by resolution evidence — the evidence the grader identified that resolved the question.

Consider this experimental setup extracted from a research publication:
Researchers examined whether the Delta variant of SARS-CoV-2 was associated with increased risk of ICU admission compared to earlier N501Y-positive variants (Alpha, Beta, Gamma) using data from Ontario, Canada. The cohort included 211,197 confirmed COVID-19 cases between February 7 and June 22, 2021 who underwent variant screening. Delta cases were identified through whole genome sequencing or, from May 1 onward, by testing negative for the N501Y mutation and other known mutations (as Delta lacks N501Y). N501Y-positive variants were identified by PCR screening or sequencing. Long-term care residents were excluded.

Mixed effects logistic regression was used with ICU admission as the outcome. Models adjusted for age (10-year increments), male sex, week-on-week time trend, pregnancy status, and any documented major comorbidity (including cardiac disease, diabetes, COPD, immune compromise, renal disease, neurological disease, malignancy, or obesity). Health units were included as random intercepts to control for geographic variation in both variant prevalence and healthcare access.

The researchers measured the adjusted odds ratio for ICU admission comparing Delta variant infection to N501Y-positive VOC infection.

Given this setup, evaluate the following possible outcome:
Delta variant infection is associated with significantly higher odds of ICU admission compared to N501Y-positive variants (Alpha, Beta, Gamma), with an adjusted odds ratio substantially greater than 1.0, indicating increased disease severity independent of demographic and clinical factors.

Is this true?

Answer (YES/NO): YES